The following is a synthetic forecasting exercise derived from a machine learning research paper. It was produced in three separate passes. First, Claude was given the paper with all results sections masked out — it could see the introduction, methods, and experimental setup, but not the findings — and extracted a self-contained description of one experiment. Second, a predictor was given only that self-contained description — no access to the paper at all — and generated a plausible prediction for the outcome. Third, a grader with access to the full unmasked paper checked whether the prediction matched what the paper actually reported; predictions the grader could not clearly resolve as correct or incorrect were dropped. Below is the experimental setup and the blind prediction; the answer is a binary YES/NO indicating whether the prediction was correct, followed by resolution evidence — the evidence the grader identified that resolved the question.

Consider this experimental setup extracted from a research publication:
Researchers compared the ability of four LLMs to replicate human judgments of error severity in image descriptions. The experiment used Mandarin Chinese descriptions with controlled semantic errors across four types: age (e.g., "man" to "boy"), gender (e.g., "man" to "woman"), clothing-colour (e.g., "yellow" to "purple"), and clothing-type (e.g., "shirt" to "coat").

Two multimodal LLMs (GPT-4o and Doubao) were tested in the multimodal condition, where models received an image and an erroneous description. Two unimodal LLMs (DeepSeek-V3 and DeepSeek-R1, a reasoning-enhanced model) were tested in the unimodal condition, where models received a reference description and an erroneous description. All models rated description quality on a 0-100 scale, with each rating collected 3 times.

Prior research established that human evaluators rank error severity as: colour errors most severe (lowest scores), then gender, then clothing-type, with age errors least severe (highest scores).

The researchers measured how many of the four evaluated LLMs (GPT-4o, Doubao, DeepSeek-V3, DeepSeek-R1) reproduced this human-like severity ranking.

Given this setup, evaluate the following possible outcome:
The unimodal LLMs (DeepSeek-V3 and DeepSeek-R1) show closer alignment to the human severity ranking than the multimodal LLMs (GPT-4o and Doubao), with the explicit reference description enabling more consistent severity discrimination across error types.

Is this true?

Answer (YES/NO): NO